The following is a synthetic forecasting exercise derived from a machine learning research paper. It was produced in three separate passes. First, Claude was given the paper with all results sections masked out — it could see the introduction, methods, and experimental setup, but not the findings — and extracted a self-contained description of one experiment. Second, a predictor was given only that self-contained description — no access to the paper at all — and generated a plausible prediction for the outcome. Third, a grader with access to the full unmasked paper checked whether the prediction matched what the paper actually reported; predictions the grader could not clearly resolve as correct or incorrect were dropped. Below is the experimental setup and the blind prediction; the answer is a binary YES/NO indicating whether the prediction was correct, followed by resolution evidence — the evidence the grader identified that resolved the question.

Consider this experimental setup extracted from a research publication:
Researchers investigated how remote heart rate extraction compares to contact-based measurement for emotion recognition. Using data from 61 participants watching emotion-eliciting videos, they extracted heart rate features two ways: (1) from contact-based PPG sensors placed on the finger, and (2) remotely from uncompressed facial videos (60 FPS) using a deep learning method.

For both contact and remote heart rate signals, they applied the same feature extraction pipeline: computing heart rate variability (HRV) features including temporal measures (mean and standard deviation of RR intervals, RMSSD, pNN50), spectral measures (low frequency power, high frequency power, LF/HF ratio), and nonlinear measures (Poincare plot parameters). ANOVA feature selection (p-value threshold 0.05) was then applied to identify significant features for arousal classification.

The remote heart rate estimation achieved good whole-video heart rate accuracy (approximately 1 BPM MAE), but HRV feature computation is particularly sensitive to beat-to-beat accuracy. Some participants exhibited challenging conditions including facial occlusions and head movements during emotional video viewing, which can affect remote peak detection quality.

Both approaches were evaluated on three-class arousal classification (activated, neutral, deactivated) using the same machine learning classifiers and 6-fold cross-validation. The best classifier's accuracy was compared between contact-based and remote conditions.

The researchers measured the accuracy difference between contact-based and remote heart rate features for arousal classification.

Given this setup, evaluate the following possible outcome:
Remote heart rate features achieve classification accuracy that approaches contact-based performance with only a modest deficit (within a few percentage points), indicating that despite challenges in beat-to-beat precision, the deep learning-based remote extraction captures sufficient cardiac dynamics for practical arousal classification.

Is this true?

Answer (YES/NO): NO